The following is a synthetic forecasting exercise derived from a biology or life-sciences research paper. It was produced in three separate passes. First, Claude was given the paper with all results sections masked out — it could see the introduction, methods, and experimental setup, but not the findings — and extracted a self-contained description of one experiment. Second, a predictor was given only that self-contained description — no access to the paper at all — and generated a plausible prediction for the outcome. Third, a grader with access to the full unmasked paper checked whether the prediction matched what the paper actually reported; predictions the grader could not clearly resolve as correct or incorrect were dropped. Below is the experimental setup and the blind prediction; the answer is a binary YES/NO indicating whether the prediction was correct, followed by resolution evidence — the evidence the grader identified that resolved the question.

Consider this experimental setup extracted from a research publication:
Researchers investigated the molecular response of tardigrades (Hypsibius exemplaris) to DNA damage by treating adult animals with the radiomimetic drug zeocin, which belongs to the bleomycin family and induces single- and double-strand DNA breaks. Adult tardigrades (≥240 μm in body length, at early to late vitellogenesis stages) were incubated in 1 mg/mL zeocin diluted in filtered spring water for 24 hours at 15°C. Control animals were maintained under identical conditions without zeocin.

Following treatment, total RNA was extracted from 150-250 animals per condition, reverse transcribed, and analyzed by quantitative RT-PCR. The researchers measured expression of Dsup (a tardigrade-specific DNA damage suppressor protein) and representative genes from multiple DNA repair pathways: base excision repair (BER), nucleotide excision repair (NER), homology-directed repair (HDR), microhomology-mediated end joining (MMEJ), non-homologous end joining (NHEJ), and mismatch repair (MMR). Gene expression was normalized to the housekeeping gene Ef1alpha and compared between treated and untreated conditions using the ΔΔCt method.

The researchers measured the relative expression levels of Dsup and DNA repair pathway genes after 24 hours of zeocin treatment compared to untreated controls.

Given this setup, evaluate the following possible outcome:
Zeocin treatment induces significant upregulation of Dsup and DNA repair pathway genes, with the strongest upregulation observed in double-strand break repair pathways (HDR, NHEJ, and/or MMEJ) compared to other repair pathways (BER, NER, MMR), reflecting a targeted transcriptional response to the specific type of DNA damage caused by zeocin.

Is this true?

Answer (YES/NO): NO